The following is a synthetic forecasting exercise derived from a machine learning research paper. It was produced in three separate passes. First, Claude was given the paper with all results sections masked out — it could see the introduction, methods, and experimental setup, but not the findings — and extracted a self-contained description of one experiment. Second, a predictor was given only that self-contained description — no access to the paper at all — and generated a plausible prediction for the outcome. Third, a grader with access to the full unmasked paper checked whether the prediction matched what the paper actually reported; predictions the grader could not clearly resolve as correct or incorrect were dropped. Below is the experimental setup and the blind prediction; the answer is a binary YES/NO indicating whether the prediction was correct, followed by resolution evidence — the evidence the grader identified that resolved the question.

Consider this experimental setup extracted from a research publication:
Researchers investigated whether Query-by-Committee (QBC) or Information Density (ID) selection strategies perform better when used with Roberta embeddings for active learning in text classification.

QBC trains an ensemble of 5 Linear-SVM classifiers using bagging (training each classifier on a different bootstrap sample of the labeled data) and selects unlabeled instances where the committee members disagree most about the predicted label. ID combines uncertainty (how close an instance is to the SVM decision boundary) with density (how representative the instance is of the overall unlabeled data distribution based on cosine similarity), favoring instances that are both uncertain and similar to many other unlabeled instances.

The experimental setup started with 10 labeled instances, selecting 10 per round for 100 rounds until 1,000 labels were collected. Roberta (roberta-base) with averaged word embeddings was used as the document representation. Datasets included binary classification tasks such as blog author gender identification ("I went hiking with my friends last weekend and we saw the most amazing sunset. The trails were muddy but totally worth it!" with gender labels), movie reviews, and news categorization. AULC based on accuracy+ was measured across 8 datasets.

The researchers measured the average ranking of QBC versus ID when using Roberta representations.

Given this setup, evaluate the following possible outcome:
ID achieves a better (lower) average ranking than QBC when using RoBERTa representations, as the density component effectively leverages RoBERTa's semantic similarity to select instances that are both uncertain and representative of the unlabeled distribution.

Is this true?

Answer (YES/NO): YES